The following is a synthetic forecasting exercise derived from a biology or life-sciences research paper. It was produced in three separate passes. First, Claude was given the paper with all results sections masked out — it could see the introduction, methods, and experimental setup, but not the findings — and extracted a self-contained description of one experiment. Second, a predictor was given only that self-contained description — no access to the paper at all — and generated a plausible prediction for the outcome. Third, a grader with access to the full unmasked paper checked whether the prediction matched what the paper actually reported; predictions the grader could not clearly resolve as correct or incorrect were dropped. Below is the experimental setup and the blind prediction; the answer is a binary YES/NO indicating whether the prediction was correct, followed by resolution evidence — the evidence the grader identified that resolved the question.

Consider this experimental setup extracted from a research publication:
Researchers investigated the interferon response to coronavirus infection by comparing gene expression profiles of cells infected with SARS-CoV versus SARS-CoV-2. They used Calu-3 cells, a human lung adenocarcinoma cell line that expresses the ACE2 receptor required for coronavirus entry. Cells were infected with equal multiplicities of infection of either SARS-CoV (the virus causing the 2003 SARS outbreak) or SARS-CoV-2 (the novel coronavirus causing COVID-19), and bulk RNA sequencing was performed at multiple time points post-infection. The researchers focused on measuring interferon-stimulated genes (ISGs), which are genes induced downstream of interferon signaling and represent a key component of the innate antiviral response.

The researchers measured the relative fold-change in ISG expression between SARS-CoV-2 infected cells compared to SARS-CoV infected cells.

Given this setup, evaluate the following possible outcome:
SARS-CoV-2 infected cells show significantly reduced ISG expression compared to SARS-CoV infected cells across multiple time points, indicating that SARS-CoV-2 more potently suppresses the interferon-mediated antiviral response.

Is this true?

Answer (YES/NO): NO